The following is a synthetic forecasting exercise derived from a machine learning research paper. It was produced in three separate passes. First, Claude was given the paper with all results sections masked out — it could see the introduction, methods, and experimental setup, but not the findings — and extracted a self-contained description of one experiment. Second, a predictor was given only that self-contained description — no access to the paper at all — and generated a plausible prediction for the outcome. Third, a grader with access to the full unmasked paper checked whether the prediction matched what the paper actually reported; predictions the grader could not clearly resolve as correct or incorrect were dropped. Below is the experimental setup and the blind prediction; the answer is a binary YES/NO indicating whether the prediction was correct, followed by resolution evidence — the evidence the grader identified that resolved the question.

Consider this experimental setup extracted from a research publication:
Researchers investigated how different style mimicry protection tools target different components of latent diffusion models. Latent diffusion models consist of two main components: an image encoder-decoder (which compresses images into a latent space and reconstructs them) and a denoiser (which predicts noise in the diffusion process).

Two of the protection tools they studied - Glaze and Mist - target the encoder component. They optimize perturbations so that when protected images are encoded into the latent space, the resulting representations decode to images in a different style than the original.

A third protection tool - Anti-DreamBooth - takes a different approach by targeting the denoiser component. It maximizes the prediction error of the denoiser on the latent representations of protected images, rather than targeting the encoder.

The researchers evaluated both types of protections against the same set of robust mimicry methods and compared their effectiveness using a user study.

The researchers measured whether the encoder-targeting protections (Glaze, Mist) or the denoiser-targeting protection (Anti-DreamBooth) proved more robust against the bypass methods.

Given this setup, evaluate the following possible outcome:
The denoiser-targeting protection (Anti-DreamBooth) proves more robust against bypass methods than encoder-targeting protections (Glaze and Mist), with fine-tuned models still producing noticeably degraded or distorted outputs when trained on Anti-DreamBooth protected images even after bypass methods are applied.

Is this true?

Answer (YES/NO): NO